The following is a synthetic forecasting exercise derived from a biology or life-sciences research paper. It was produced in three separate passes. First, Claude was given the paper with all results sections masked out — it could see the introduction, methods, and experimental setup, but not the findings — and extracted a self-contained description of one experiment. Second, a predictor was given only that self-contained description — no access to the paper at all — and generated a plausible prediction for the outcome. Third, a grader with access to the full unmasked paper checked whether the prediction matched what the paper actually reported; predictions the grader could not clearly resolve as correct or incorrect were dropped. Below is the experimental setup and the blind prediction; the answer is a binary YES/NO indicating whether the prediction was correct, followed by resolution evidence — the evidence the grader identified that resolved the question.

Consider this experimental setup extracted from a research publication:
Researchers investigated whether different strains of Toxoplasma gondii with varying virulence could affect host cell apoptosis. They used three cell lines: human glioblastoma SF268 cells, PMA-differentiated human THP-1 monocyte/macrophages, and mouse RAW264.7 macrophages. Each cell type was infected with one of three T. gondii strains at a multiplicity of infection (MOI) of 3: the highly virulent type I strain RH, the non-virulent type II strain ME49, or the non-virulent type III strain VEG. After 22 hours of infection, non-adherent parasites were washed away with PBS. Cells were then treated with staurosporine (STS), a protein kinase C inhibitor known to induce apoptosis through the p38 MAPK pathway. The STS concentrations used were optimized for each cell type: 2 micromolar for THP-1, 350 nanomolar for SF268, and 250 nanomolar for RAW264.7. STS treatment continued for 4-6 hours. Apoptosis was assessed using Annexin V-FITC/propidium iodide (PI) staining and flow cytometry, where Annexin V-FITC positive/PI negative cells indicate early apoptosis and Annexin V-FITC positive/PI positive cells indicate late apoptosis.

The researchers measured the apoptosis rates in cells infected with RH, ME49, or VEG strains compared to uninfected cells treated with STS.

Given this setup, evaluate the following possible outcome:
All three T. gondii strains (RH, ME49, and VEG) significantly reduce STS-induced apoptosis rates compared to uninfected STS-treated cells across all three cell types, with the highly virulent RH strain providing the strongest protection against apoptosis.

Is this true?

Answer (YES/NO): NO